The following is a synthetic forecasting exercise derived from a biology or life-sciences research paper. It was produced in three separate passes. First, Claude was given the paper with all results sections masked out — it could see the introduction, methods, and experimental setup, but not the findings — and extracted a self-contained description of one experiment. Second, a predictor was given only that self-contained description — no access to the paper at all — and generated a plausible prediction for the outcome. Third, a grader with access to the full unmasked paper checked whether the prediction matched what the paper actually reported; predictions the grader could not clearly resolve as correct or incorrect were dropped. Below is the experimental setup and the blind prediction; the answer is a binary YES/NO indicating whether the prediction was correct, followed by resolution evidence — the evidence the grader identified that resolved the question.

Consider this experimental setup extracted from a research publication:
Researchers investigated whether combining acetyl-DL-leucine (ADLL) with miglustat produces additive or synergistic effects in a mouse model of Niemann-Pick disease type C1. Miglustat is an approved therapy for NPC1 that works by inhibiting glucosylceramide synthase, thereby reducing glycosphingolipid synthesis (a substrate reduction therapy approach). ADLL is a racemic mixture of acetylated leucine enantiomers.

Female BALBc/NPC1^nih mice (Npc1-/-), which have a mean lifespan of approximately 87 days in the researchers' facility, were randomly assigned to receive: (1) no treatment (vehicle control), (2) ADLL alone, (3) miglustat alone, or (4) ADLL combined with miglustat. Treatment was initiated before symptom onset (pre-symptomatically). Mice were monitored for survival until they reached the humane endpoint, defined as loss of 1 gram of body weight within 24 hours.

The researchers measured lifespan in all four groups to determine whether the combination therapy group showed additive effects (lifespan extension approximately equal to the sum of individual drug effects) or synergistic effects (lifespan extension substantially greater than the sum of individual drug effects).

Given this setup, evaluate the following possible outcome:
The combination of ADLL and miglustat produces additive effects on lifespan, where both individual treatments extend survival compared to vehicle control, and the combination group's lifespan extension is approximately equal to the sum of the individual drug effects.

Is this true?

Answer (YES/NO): NO